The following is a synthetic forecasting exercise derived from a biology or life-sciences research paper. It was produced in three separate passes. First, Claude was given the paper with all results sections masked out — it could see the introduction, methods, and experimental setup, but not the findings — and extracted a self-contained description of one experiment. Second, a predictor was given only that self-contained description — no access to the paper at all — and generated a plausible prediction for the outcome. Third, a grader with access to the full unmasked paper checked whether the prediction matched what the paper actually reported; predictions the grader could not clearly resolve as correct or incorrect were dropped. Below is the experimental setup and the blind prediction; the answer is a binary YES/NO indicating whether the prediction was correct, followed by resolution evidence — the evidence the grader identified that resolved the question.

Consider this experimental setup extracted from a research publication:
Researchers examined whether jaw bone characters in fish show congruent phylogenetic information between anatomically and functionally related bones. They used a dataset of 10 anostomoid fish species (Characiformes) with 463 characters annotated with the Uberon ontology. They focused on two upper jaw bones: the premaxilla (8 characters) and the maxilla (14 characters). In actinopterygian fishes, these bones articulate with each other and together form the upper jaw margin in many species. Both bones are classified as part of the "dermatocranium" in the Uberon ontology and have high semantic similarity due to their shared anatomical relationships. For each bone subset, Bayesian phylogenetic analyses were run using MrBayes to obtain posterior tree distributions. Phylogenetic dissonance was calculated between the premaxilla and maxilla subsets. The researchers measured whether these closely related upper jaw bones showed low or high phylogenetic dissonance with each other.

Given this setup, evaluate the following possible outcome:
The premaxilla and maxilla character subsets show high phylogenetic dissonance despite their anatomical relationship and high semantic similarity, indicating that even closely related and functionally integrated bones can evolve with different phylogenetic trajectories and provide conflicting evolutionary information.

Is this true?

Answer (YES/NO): NO